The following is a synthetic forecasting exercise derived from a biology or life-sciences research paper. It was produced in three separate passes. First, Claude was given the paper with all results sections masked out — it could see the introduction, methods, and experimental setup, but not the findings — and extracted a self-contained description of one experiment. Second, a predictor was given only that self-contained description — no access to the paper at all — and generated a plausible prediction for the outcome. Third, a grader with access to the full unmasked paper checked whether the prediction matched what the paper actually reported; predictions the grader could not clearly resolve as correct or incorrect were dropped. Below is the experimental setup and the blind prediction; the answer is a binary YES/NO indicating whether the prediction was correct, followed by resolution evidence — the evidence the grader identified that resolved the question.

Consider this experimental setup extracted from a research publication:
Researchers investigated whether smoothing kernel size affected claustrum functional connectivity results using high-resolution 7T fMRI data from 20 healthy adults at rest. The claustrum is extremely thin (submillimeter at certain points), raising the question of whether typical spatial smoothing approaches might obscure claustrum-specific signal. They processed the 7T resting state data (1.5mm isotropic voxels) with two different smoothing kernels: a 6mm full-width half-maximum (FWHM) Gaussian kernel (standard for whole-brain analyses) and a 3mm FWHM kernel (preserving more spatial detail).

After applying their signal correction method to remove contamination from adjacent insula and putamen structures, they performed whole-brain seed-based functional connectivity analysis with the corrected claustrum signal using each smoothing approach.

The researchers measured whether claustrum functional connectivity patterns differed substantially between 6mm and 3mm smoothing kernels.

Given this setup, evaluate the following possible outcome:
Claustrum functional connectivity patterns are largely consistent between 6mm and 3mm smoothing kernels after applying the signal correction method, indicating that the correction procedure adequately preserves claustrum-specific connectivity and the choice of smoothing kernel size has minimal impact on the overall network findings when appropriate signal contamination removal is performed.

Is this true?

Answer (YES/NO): YES